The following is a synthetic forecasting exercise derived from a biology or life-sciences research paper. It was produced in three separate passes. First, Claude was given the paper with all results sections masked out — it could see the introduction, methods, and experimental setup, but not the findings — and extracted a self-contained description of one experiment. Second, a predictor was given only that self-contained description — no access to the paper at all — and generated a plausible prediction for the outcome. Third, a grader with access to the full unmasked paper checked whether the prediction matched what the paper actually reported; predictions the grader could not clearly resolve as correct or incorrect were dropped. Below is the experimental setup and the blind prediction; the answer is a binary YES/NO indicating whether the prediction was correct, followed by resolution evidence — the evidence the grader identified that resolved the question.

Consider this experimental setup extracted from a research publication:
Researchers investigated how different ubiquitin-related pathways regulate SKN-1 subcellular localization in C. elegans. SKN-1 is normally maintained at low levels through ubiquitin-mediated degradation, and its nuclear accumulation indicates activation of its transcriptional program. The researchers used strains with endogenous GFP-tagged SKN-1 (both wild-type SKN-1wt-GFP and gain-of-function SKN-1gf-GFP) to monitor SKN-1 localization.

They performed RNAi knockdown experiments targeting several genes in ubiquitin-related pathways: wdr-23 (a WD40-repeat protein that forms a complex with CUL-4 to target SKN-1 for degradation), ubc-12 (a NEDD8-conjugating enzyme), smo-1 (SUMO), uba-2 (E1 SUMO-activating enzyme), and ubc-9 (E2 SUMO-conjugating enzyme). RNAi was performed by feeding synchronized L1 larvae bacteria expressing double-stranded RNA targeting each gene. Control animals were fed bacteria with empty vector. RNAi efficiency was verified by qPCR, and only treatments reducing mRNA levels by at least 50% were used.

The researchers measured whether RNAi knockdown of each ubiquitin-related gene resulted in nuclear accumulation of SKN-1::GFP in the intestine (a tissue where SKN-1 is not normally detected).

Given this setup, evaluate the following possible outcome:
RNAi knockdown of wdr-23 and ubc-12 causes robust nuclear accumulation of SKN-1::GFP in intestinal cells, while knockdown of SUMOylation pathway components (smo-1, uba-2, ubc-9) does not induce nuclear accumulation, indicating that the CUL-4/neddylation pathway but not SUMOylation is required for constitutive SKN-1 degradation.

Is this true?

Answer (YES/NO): NO